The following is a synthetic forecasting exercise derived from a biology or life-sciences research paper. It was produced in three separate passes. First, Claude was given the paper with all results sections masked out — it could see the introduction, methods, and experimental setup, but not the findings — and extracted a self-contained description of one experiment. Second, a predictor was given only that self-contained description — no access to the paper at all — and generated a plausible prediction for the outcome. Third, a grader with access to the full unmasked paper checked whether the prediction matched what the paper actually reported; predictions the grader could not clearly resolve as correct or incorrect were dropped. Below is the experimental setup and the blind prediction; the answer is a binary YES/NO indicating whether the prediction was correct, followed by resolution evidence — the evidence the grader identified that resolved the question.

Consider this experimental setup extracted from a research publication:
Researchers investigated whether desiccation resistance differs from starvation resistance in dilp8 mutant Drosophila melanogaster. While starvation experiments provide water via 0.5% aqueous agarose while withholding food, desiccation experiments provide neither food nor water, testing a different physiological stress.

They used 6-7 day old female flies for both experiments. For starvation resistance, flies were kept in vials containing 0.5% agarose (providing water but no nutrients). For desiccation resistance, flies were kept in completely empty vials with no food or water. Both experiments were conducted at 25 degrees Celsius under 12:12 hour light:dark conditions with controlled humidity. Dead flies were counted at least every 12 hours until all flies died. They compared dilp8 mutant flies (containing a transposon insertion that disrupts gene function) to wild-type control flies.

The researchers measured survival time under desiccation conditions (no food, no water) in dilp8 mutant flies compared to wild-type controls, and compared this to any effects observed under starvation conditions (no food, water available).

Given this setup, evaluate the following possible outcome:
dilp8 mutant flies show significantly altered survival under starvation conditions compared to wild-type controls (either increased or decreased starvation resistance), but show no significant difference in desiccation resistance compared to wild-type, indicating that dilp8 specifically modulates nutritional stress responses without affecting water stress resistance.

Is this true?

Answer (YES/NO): NO